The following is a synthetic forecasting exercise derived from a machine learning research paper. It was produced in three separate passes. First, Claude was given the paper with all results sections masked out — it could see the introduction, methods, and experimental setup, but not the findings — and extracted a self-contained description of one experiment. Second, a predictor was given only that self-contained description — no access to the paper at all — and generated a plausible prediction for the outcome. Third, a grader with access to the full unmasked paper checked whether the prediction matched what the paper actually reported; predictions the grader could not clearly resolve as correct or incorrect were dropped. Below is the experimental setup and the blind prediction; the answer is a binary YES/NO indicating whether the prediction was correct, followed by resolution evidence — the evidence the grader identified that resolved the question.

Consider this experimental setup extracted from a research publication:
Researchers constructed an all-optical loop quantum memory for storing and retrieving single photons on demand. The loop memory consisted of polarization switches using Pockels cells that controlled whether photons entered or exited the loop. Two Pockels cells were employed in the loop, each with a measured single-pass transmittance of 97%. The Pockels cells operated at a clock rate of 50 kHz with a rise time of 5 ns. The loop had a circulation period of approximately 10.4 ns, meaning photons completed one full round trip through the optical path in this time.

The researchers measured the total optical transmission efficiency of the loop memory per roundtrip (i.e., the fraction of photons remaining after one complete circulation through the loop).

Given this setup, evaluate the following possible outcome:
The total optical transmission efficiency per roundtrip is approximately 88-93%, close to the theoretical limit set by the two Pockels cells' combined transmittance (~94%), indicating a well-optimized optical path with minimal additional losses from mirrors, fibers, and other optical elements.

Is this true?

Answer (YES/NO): YES